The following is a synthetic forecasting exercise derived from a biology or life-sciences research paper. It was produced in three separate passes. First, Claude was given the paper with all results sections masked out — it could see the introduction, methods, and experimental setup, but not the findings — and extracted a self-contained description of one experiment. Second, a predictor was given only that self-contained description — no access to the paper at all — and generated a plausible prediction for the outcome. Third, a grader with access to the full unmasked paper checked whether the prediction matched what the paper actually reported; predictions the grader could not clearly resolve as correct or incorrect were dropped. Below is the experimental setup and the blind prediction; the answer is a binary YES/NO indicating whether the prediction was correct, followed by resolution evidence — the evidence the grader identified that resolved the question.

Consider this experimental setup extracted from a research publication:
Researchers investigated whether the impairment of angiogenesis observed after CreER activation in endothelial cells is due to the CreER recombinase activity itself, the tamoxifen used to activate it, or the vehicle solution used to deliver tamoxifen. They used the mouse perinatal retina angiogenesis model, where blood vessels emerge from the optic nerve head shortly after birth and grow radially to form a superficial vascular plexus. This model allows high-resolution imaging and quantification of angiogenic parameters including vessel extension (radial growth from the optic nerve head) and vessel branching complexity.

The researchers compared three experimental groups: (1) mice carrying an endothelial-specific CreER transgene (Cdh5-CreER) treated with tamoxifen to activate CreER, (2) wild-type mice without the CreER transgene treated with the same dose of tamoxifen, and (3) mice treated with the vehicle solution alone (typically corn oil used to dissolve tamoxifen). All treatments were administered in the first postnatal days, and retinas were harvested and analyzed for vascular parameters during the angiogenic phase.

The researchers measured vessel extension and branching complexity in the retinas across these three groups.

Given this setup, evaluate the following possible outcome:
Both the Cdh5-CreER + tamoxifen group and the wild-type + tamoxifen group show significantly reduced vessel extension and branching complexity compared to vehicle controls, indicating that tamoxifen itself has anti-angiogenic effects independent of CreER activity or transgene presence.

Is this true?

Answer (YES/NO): NO